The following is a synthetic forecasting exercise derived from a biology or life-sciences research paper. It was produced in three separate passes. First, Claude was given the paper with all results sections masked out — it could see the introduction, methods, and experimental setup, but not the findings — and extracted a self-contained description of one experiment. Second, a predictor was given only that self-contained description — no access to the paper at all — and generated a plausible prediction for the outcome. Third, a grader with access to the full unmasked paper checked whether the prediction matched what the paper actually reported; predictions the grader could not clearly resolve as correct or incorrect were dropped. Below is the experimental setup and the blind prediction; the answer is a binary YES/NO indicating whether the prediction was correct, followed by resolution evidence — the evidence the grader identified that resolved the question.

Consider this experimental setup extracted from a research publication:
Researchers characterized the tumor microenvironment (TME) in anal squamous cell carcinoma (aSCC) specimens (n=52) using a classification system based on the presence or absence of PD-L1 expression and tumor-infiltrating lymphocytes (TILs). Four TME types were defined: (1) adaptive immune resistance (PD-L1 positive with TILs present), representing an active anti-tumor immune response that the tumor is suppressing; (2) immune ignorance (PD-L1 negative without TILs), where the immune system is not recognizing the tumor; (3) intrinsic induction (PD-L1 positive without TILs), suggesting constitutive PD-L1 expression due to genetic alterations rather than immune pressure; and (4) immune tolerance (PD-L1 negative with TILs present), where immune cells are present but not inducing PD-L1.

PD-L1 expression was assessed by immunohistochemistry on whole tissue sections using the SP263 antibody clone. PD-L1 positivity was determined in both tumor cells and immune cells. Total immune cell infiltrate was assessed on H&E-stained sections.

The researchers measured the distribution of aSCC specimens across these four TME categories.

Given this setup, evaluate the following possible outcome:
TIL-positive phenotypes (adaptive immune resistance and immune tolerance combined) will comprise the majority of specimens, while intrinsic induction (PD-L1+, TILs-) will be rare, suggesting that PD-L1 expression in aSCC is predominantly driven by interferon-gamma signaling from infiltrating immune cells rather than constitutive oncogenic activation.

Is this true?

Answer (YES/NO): YES